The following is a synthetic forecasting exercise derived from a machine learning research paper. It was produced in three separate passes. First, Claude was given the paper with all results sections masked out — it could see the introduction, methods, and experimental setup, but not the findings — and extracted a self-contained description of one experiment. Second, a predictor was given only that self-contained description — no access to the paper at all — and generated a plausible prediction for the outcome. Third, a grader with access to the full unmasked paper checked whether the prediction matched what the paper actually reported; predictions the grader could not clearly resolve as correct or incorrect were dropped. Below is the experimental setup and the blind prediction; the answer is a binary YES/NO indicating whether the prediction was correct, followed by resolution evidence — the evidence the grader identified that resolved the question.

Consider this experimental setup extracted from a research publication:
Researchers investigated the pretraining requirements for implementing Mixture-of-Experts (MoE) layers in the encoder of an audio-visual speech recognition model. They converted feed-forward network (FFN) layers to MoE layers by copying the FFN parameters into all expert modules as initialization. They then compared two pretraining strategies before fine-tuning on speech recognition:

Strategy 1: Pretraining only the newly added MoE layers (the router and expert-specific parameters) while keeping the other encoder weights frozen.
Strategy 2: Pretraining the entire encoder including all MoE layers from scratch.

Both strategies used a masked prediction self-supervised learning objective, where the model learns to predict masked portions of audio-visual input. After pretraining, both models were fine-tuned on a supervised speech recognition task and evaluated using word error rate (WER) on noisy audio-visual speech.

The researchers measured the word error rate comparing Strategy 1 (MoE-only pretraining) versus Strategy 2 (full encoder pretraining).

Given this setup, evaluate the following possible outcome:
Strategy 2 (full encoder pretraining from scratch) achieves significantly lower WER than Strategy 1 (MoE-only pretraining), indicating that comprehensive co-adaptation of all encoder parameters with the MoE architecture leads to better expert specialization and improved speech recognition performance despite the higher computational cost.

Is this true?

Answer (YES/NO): YES